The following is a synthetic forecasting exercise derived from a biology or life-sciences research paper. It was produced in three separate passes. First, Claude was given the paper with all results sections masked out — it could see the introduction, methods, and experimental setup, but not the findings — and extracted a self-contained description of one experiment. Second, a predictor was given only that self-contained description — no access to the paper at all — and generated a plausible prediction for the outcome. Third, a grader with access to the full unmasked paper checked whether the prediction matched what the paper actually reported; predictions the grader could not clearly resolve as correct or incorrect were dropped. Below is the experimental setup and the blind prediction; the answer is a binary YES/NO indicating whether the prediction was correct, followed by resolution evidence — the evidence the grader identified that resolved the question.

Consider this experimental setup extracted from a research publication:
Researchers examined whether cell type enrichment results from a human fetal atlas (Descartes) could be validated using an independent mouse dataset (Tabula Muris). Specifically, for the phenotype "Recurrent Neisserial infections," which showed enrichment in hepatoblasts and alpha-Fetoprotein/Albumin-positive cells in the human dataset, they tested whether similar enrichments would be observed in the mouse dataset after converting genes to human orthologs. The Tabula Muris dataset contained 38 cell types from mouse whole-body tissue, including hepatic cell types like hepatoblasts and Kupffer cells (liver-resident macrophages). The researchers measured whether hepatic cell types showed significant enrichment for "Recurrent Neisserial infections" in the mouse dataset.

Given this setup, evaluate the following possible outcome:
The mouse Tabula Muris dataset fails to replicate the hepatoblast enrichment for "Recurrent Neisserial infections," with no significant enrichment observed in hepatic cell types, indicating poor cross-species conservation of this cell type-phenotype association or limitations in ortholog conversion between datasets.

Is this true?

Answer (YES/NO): NO